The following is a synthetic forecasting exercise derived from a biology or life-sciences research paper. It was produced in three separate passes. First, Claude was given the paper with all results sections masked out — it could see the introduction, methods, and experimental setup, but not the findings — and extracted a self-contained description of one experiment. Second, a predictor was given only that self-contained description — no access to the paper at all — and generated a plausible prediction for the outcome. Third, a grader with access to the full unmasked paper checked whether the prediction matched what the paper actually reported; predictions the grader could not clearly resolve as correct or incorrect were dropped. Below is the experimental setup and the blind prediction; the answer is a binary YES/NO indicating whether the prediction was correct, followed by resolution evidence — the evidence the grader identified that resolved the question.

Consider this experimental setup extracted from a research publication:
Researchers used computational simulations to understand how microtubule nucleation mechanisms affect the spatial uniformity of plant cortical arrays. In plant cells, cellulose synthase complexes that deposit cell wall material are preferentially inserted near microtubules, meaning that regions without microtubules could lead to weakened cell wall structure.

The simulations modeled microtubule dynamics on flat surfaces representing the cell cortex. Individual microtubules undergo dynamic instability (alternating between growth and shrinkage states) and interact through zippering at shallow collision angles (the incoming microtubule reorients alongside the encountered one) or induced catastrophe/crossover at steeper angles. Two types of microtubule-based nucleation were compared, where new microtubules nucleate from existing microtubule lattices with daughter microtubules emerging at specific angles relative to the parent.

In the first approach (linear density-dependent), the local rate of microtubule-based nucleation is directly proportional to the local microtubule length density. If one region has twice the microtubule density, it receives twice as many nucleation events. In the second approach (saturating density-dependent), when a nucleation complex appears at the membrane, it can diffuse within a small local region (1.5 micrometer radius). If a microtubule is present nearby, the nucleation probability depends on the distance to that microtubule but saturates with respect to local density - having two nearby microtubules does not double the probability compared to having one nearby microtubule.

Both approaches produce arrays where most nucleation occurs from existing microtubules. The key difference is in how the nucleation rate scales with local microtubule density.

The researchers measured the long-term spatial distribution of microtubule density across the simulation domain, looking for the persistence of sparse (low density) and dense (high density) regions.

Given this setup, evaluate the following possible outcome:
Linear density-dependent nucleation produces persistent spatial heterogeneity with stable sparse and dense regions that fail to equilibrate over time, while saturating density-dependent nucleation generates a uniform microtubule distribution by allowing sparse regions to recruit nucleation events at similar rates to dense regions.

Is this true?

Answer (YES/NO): YES